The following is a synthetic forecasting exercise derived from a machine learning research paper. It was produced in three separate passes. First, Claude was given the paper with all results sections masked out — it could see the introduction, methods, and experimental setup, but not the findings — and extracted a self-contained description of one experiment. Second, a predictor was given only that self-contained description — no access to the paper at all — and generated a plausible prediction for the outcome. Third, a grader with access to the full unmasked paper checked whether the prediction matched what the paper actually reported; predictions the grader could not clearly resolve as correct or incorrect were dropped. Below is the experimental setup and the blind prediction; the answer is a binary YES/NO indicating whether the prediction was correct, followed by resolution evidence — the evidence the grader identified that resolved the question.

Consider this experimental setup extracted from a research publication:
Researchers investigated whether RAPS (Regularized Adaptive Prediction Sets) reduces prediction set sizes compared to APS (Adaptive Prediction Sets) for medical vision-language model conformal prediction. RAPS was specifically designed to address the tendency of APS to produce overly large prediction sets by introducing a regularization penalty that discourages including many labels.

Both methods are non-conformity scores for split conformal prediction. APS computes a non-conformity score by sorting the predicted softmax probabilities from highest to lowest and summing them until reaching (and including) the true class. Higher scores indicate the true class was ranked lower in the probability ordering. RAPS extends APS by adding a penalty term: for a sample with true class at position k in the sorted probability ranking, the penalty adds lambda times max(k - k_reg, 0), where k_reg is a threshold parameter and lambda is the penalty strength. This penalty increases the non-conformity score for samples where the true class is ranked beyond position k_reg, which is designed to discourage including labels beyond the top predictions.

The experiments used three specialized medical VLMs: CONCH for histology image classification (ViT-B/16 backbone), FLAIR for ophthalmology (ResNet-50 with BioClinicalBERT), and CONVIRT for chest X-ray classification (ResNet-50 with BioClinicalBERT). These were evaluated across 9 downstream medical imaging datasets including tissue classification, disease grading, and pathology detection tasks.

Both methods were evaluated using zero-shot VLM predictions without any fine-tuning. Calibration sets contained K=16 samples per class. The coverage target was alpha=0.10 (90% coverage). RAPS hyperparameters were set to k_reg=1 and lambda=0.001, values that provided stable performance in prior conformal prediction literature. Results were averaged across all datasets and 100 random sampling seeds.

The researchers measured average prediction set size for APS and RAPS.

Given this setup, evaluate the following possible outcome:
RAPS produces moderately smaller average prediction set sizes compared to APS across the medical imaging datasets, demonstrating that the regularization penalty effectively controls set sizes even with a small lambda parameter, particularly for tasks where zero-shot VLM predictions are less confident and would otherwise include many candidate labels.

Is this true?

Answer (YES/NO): NO